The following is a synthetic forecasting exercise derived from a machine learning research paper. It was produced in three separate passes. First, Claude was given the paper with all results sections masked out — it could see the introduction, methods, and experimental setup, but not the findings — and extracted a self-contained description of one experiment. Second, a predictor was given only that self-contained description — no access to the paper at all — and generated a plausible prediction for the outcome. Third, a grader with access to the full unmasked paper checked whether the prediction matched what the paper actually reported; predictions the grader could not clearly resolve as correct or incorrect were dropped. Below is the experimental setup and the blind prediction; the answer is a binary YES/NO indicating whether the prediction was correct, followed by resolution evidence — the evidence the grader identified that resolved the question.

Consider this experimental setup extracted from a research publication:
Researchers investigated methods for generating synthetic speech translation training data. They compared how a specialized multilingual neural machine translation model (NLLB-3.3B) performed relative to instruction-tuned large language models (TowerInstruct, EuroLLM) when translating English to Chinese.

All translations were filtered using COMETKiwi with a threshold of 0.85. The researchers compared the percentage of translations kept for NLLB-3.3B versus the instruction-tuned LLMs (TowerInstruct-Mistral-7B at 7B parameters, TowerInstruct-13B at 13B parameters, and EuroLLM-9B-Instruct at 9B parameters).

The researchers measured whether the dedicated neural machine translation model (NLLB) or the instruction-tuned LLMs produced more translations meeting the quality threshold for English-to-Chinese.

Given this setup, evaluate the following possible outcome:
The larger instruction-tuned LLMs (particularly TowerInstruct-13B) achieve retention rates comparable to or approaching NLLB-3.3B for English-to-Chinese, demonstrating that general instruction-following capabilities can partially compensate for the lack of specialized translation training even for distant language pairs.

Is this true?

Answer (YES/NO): NO